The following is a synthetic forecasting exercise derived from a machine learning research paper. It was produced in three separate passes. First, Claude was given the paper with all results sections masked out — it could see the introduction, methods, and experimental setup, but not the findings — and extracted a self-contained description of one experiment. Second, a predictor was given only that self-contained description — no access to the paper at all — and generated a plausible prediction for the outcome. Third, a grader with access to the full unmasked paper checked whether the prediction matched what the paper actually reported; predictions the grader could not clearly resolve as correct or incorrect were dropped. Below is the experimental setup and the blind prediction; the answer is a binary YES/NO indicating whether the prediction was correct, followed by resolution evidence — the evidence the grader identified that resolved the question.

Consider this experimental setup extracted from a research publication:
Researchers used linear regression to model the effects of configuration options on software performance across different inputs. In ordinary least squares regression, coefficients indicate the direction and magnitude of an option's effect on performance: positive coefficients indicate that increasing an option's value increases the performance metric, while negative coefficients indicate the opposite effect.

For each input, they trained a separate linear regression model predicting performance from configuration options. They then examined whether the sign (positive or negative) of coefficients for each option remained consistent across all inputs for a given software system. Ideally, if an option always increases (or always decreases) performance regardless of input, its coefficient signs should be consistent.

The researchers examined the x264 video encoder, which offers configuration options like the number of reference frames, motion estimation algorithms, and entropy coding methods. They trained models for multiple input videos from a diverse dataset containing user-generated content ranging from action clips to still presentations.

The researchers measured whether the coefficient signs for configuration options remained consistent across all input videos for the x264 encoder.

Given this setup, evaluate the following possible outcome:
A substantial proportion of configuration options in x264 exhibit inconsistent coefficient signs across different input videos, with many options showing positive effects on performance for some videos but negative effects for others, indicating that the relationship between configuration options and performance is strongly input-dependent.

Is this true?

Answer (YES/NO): YES